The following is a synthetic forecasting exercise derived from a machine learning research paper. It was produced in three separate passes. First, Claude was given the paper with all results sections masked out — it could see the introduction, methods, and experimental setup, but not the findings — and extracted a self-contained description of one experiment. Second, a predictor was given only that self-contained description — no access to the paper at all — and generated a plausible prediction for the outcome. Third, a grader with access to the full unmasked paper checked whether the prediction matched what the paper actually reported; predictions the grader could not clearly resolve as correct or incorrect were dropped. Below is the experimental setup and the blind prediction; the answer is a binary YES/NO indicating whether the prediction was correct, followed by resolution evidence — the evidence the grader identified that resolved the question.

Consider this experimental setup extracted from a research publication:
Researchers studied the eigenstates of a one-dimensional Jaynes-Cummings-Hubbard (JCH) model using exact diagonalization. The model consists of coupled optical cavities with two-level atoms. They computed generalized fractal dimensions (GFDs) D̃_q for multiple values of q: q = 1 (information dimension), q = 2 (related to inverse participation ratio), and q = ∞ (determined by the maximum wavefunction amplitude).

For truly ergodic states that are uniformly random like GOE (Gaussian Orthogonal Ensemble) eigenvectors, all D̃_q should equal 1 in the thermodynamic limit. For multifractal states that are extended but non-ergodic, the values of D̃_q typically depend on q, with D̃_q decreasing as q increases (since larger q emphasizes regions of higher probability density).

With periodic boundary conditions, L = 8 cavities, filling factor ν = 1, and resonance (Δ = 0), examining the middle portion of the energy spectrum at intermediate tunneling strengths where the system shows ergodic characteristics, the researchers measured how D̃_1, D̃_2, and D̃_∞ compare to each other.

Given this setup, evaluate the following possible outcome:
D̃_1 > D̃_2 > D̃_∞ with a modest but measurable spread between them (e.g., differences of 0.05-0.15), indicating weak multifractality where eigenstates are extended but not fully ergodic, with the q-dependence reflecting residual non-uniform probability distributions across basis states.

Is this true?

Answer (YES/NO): NO